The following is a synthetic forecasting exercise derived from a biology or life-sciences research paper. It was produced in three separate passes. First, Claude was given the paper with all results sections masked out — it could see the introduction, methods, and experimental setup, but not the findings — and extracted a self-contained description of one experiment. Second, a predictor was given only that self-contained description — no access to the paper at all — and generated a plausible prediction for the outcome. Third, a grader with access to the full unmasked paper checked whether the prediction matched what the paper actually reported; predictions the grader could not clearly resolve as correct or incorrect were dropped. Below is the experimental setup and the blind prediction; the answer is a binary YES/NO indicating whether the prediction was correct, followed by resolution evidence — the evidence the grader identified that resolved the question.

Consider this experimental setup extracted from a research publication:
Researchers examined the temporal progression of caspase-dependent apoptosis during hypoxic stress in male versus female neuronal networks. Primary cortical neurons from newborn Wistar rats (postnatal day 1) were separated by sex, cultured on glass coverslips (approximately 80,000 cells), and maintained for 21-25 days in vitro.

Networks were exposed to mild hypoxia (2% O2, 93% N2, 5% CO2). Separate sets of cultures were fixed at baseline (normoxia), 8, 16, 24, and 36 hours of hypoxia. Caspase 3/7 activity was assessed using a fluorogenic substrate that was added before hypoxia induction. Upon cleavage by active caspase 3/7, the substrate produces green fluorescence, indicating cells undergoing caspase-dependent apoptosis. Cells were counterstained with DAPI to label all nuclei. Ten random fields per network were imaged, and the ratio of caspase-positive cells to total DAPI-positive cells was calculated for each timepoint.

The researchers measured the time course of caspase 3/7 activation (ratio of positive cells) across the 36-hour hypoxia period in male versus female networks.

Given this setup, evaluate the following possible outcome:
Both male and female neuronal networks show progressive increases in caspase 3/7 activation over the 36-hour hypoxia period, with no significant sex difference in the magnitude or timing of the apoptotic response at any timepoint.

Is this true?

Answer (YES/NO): YES